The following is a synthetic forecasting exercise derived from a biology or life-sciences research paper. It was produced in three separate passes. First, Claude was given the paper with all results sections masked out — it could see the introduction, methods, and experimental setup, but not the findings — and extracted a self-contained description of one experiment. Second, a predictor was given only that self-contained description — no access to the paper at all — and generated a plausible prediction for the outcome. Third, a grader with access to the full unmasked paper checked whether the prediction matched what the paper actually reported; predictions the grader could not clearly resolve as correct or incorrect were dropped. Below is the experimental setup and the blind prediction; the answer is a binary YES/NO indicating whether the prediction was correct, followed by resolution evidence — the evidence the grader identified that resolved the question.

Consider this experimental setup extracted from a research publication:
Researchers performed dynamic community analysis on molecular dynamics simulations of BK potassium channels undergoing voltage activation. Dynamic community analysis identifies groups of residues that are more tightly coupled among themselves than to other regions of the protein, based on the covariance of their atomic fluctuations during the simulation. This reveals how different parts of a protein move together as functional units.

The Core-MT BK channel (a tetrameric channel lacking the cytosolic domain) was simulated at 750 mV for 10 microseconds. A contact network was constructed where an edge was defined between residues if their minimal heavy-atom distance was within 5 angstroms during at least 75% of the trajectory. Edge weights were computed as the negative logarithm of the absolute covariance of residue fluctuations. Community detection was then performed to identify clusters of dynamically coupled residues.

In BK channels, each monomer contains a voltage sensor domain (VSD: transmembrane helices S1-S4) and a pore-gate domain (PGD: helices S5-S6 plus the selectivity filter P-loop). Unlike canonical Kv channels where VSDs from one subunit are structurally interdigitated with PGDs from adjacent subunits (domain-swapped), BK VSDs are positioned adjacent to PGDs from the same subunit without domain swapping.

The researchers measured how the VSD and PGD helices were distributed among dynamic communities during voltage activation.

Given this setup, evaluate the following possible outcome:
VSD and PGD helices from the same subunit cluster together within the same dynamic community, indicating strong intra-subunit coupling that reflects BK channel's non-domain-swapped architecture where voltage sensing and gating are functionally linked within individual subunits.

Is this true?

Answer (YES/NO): NO